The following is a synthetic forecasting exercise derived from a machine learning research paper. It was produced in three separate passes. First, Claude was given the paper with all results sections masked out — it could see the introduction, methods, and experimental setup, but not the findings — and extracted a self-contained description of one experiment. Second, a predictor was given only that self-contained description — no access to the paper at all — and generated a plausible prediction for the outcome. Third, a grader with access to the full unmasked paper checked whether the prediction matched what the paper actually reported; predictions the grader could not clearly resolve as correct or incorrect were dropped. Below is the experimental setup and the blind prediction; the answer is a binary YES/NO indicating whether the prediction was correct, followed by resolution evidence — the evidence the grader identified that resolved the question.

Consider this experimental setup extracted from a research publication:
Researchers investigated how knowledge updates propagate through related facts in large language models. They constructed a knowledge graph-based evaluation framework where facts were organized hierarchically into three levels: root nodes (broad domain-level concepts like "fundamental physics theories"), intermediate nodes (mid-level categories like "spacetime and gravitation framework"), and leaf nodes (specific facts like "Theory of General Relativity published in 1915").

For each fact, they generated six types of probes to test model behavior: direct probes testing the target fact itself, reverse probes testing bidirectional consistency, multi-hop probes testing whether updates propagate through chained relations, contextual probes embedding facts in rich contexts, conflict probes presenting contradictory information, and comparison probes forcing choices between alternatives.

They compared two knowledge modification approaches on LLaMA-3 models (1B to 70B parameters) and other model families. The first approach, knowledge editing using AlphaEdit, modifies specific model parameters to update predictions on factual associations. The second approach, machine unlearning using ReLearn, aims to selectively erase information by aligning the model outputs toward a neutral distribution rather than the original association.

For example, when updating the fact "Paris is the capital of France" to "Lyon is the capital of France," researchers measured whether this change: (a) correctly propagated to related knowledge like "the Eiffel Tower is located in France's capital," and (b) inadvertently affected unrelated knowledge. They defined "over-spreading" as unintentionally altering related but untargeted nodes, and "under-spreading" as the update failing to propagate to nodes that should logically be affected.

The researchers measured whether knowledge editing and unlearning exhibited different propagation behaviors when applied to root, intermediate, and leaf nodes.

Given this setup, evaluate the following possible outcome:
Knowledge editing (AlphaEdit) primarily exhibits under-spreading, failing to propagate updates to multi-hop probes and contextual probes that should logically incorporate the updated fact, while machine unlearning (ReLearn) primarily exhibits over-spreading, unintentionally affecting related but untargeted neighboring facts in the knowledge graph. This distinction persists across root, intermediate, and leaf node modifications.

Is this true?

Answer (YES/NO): NO